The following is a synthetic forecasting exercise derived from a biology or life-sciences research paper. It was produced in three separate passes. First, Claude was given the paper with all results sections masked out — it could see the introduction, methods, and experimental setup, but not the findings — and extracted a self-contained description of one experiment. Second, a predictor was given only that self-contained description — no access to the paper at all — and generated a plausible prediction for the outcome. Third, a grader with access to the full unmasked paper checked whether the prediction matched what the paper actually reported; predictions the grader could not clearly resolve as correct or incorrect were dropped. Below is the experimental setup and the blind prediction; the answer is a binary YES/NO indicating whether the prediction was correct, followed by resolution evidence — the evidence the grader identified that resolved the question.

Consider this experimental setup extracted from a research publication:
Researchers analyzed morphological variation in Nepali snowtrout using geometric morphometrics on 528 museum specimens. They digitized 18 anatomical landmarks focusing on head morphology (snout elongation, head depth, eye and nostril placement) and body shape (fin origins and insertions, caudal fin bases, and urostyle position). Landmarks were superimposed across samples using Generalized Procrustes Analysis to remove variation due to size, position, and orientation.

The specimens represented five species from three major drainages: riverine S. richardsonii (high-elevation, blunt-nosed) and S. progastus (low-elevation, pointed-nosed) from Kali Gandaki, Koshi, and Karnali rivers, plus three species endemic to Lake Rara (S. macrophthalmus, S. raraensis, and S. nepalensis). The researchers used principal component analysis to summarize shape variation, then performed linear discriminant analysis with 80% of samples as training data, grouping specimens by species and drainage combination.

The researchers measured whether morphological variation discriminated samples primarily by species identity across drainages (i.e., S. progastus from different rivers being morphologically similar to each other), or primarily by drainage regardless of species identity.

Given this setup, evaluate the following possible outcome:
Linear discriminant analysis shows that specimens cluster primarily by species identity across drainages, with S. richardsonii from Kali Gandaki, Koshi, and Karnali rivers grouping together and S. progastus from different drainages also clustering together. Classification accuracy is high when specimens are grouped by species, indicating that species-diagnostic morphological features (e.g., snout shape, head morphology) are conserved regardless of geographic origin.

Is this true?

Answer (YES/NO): YES